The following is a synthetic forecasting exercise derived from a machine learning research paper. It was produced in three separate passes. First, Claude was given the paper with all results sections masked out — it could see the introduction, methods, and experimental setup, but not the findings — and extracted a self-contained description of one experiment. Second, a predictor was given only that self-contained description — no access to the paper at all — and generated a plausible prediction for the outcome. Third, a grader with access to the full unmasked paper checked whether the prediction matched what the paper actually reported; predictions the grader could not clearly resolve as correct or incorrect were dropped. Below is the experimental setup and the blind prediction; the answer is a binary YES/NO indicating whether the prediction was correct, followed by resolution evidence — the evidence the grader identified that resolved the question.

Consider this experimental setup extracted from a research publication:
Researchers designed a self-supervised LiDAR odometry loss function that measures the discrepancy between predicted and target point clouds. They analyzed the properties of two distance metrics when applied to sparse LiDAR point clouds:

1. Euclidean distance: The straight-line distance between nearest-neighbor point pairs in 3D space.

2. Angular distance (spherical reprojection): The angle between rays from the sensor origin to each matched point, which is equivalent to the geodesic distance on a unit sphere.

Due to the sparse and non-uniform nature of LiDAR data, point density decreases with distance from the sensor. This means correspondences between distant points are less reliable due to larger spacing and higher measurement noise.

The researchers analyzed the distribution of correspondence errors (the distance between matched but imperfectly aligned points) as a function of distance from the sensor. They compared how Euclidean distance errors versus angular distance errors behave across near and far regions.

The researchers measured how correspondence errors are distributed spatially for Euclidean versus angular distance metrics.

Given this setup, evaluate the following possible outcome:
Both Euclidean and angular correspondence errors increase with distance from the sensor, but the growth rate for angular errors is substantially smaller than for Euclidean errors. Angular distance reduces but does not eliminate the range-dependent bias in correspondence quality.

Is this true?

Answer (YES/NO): NO